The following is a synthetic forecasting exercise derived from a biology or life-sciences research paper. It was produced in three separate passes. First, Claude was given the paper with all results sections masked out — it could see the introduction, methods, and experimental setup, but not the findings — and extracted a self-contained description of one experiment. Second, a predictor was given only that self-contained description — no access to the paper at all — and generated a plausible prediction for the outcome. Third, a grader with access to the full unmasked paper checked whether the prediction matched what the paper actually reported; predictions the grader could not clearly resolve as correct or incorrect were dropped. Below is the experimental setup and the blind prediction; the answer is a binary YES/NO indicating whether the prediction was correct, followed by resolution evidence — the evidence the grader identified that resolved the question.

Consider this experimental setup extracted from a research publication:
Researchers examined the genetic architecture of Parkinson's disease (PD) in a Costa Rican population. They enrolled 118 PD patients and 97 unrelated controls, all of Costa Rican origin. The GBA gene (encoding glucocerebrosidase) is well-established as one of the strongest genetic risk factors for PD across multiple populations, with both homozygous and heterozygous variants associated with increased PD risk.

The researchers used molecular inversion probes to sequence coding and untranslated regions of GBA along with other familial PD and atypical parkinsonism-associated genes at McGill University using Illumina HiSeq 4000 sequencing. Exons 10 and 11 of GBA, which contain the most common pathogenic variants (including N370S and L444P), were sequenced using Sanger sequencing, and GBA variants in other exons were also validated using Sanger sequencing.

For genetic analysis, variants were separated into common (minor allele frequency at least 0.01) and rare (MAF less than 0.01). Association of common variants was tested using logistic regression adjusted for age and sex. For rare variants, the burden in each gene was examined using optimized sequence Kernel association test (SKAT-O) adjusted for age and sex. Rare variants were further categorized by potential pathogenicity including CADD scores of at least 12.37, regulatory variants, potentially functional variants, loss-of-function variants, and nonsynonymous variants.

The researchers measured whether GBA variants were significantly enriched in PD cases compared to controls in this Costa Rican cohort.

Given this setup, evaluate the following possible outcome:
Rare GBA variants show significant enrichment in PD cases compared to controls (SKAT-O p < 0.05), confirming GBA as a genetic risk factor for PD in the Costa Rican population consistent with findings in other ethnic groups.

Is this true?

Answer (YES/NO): NO